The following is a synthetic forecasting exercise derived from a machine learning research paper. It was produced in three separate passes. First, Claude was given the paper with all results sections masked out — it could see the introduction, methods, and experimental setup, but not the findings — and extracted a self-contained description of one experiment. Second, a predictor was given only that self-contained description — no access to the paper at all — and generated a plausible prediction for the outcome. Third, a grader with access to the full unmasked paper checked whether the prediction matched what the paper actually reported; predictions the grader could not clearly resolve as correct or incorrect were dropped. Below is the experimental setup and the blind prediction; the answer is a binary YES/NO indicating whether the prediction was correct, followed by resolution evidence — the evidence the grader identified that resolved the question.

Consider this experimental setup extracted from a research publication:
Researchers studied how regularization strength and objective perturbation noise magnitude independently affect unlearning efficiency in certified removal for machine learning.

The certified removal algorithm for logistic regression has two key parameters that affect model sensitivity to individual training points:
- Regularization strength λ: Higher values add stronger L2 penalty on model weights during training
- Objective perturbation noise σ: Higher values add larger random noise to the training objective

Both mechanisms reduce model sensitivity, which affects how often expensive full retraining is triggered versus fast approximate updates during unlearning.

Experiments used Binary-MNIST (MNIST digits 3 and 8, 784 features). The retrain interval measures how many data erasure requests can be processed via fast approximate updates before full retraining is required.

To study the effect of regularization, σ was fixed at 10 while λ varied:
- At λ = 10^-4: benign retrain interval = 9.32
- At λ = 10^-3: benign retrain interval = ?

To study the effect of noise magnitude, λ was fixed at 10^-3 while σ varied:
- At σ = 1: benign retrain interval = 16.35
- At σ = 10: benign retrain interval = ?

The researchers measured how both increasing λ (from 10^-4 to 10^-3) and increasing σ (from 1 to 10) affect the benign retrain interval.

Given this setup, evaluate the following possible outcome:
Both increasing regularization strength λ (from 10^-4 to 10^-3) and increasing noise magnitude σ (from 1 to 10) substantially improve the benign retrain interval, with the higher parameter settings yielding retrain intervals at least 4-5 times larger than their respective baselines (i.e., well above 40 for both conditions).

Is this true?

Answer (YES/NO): YES